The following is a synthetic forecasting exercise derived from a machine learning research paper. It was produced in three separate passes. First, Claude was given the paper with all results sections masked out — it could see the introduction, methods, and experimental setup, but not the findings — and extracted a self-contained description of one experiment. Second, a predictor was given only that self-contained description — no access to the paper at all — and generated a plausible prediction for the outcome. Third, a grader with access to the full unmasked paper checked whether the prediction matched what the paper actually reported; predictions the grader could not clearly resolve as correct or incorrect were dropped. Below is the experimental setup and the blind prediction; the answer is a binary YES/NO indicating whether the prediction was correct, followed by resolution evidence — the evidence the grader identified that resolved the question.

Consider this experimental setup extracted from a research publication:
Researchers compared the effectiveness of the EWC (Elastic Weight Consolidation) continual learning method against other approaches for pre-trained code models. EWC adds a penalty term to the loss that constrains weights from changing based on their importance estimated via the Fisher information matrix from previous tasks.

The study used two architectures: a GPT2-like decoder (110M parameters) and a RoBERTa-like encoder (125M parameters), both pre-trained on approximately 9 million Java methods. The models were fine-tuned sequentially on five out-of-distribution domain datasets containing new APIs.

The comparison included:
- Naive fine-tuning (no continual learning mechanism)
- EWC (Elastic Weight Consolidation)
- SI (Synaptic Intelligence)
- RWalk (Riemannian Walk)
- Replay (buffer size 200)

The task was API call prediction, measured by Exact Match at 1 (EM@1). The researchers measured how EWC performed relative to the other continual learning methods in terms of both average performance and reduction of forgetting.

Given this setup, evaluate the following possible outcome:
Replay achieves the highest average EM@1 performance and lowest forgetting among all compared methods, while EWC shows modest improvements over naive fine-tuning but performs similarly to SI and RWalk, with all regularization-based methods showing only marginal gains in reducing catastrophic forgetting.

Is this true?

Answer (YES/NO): NO